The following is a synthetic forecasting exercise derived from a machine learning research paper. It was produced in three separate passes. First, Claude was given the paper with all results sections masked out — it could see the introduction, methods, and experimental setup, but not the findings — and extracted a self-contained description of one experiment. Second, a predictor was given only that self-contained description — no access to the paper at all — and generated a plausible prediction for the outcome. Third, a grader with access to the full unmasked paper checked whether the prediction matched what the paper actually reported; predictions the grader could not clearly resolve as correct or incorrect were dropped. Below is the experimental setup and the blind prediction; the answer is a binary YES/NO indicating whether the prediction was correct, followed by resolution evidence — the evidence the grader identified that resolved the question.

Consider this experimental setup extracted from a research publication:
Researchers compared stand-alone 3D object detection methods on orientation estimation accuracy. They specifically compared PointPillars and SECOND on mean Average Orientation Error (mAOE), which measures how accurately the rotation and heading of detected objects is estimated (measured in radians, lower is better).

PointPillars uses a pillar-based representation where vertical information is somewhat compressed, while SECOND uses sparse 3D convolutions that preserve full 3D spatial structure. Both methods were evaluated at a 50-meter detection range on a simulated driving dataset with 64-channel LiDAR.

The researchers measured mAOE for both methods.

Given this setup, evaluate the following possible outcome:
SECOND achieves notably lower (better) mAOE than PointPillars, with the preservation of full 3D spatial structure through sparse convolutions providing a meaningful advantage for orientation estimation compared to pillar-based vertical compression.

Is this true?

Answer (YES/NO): NO